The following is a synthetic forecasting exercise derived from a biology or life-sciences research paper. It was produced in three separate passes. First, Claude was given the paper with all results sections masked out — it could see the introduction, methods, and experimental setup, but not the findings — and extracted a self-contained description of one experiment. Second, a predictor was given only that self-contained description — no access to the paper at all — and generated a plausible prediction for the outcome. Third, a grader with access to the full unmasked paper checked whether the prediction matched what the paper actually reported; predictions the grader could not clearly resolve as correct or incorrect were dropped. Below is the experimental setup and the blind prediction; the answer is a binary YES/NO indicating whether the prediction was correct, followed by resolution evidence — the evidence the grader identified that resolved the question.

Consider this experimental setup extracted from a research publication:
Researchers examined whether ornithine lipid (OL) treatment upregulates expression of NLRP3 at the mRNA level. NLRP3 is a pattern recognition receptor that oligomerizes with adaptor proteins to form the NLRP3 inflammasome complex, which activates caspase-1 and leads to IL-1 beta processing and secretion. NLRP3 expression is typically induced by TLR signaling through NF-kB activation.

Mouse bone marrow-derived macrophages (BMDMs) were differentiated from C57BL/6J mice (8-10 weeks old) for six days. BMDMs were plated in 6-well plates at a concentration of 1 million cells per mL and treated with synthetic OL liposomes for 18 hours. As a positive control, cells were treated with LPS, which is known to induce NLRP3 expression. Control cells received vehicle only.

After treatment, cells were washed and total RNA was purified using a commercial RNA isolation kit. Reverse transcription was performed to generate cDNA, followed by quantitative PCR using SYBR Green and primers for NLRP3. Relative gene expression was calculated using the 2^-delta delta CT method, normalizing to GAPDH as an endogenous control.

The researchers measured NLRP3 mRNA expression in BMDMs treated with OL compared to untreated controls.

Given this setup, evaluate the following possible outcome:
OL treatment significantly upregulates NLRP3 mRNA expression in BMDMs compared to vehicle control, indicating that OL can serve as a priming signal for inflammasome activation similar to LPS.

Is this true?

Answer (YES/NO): YES